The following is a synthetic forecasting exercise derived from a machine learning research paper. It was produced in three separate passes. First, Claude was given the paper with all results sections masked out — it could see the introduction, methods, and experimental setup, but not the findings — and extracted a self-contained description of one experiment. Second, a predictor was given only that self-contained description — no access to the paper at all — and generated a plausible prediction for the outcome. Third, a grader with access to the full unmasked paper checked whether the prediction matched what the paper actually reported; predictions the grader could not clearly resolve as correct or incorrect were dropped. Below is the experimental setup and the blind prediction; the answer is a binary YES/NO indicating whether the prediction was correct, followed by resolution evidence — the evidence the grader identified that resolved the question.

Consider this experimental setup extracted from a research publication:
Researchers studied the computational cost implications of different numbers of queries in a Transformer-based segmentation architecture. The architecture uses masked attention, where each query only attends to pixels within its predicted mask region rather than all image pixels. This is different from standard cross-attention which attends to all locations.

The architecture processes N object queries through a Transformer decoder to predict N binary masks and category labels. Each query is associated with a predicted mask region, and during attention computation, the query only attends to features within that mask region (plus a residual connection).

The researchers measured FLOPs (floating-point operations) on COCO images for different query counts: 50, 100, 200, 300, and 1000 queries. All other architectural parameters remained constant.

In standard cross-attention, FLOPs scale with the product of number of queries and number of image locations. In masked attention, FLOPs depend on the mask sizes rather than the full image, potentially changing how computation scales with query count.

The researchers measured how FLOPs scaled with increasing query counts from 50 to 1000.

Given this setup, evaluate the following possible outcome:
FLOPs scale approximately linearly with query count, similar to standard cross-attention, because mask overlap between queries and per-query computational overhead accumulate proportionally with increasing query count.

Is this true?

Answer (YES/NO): NO